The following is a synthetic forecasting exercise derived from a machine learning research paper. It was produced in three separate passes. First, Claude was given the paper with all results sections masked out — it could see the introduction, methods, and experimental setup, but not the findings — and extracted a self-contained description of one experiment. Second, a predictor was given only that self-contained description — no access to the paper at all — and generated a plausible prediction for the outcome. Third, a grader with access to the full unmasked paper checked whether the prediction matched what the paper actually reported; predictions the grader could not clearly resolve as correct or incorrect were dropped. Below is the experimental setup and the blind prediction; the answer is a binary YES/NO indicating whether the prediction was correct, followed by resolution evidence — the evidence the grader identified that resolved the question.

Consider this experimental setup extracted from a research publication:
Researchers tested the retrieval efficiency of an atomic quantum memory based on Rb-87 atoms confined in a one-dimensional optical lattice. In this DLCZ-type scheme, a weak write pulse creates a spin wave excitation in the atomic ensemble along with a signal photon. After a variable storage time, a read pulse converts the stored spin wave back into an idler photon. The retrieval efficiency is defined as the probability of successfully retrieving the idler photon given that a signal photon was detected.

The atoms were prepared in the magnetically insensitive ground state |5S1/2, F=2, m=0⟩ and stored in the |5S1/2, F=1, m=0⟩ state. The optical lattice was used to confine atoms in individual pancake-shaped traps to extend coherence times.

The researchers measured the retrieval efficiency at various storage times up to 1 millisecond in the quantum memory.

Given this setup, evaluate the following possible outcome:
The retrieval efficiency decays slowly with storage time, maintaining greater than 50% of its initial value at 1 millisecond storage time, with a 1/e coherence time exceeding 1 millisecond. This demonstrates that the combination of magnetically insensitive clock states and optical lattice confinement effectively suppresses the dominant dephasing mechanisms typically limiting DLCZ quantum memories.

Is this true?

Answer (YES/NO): NO